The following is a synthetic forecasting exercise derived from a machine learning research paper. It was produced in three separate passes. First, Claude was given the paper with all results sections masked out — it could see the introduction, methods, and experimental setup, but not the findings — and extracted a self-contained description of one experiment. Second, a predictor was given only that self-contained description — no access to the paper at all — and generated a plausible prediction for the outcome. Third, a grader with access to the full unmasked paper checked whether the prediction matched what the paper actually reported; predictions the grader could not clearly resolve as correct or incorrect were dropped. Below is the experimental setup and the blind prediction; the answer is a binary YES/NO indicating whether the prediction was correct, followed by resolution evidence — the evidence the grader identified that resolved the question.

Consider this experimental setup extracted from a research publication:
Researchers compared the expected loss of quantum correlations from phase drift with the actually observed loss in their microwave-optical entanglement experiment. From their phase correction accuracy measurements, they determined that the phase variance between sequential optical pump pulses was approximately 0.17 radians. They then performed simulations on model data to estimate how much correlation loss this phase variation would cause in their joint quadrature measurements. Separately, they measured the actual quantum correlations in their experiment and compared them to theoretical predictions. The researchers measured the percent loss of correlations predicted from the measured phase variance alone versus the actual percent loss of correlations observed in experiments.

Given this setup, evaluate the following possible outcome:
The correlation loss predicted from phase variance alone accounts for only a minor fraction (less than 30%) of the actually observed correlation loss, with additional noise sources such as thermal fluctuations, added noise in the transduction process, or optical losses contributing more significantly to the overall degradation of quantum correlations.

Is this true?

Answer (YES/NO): NO